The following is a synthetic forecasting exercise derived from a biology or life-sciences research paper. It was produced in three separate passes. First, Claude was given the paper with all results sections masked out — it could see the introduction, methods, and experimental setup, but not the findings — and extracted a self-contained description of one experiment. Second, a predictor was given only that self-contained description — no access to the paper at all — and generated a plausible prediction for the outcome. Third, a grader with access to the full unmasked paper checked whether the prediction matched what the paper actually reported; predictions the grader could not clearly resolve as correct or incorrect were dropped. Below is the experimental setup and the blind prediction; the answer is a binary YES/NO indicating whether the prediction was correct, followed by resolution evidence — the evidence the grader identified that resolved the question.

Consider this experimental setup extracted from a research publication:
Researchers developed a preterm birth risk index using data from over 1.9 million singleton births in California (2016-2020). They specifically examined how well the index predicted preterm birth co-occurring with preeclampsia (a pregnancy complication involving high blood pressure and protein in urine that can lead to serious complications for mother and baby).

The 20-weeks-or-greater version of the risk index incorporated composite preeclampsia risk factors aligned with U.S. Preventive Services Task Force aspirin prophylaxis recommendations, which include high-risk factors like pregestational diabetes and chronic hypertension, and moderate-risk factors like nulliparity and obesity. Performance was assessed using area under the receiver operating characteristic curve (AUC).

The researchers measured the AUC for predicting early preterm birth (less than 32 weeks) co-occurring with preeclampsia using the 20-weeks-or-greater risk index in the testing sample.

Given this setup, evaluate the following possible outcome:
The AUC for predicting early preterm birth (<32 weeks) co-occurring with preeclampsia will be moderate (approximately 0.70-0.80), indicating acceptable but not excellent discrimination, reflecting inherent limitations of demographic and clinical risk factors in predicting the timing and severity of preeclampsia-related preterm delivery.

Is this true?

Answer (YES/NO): NO